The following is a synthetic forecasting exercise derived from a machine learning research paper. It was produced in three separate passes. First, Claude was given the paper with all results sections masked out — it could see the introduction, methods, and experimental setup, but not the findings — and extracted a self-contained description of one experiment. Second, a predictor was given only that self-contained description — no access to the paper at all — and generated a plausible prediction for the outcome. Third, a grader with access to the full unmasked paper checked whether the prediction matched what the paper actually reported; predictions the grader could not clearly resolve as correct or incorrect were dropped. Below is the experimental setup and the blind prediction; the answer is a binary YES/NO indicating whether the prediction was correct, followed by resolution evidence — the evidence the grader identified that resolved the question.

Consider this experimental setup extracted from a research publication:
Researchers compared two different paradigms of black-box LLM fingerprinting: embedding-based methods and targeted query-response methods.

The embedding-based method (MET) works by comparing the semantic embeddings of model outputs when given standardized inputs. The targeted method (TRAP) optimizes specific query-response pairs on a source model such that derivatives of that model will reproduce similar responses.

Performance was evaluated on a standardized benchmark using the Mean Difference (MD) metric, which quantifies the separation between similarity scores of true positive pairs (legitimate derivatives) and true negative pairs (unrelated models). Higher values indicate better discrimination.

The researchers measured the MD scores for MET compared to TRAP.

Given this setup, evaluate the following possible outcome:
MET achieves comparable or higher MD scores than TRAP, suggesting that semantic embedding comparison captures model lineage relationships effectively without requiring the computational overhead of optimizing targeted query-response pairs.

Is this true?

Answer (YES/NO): YES